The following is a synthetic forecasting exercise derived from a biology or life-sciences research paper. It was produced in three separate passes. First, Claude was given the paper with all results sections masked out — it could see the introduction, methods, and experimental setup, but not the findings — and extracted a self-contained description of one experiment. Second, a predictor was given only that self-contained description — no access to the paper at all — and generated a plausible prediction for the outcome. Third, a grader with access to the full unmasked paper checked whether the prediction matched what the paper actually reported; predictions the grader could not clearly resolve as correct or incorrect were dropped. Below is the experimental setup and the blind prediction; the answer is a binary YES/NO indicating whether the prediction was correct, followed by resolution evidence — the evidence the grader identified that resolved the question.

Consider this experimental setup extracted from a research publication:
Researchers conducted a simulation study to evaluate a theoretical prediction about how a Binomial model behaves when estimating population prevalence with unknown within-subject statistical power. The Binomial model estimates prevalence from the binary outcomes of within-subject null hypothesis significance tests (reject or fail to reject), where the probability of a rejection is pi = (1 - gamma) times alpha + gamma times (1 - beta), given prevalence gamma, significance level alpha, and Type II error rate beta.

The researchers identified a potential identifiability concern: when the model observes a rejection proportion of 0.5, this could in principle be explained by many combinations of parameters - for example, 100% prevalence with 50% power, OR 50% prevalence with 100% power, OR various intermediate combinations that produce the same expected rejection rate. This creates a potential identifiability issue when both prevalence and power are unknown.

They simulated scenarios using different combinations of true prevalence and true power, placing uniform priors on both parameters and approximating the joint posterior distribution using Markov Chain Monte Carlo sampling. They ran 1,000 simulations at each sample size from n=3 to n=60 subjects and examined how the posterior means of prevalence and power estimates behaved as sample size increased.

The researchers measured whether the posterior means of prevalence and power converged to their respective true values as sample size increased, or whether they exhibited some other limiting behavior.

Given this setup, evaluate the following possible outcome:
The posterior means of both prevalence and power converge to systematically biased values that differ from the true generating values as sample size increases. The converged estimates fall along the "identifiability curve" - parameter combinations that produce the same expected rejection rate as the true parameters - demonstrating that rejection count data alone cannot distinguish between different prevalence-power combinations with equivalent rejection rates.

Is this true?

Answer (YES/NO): YES